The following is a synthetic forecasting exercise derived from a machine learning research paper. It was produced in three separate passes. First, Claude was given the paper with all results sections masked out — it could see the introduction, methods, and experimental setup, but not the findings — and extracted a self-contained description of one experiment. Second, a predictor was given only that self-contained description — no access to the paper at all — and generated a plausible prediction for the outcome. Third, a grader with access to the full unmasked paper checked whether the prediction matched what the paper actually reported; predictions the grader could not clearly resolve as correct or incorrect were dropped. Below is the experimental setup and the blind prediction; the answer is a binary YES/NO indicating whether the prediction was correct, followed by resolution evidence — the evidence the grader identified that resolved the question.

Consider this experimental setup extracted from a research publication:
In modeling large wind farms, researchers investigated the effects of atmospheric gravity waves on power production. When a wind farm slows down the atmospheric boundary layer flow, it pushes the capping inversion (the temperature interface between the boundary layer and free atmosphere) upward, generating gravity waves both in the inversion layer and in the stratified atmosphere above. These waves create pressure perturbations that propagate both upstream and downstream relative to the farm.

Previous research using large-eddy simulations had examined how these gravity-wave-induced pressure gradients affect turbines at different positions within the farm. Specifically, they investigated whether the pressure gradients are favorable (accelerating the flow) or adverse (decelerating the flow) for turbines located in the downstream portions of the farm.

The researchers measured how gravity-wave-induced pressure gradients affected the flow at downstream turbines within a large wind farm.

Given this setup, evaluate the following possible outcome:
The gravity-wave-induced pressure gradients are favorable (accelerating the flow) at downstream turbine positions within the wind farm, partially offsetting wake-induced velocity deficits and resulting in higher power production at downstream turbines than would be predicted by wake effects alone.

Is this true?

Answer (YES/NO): YES